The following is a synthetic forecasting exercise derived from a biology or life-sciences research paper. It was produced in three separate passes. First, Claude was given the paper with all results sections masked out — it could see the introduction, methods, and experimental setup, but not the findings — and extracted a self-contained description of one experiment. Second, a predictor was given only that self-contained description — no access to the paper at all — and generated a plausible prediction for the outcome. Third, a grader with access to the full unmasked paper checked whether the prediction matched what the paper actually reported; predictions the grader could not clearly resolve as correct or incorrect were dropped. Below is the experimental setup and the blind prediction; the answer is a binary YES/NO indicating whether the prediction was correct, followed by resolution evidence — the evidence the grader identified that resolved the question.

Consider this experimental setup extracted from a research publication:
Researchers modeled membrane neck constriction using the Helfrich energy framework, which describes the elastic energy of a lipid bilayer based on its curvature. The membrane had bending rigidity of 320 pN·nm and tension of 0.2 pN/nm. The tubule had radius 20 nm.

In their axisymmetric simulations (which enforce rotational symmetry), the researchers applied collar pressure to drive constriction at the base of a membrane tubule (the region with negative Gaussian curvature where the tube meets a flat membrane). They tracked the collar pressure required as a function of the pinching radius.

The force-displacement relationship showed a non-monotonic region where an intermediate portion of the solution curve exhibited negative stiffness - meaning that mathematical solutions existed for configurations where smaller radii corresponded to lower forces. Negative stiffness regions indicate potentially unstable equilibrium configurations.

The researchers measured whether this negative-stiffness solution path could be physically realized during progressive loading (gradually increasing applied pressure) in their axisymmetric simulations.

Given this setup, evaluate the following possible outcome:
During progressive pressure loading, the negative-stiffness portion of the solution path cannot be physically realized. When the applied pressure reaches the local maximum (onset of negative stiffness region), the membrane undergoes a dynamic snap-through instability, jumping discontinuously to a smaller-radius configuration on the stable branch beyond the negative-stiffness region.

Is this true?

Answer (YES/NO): NO